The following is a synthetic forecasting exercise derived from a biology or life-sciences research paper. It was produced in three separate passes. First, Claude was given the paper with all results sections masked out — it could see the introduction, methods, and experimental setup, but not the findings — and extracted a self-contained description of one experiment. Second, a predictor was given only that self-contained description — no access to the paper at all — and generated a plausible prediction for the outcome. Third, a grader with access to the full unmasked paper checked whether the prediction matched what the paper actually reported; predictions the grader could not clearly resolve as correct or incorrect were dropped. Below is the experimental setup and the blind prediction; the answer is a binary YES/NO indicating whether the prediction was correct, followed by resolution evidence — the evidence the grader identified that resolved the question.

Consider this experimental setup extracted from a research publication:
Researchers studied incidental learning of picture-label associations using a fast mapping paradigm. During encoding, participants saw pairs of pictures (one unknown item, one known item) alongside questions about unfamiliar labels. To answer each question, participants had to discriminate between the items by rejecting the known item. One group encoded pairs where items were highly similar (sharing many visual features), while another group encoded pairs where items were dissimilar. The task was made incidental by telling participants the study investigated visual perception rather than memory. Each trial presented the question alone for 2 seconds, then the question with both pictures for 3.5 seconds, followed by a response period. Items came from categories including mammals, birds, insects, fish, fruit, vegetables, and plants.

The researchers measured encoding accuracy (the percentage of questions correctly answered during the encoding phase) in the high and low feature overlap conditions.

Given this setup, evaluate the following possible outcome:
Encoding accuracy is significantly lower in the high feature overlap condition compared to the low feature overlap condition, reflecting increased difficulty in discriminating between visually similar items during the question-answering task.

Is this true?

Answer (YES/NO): NO